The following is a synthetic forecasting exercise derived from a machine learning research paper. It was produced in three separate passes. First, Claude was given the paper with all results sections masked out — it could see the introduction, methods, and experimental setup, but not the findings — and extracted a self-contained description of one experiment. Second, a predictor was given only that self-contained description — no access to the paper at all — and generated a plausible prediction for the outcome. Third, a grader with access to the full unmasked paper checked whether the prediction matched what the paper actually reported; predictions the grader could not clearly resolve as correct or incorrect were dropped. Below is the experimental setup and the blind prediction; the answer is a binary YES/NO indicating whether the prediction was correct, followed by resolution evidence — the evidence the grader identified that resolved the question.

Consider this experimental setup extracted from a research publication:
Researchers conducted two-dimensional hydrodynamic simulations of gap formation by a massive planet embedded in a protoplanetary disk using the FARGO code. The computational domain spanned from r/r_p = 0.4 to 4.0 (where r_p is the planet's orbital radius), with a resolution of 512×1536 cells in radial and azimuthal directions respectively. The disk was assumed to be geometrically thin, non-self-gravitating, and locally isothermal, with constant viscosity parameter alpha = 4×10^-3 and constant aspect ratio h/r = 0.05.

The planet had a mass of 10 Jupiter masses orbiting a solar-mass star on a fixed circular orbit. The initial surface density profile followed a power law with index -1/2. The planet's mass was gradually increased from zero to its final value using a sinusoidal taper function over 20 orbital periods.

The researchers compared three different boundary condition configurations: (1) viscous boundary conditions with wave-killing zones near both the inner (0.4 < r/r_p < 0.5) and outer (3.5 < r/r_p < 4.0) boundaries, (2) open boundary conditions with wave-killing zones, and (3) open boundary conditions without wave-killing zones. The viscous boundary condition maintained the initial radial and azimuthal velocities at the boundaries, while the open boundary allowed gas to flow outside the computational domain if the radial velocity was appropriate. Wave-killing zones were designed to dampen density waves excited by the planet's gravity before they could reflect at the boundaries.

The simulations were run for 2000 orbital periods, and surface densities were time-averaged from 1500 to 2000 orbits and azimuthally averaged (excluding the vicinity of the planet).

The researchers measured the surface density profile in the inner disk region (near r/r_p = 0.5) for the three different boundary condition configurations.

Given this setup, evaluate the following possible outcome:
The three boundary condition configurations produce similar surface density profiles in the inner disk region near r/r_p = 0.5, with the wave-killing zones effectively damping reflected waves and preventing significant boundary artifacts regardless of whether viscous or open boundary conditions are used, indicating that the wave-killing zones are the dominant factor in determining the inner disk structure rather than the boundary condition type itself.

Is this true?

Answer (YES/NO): NO